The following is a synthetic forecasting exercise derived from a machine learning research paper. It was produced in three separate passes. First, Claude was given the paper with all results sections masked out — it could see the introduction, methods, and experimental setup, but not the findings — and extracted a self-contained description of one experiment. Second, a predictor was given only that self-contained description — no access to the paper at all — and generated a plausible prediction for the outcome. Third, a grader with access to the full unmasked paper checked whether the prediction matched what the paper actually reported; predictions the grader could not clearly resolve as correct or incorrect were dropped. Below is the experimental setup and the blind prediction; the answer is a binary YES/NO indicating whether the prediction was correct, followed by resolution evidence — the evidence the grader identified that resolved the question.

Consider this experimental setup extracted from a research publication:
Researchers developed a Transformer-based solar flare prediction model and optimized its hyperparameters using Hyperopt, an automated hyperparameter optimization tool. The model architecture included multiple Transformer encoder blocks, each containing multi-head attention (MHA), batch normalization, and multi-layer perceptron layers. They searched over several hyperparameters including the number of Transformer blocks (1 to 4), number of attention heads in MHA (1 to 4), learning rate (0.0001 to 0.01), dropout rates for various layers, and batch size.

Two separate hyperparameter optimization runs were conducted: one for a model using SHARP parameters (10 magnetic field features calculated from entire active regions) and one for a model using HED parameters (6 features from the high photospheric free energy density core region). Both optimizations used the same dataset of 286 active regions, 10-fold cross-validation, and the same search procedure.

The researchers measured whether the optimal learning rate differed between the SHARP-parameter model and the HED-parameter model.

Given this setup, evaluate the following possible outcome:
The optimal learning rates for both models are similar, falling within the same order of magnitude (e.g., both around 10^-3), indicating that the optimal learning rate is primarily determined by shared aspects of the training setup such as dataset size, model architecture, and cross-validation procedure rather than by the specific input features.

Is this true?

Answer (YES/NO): NO